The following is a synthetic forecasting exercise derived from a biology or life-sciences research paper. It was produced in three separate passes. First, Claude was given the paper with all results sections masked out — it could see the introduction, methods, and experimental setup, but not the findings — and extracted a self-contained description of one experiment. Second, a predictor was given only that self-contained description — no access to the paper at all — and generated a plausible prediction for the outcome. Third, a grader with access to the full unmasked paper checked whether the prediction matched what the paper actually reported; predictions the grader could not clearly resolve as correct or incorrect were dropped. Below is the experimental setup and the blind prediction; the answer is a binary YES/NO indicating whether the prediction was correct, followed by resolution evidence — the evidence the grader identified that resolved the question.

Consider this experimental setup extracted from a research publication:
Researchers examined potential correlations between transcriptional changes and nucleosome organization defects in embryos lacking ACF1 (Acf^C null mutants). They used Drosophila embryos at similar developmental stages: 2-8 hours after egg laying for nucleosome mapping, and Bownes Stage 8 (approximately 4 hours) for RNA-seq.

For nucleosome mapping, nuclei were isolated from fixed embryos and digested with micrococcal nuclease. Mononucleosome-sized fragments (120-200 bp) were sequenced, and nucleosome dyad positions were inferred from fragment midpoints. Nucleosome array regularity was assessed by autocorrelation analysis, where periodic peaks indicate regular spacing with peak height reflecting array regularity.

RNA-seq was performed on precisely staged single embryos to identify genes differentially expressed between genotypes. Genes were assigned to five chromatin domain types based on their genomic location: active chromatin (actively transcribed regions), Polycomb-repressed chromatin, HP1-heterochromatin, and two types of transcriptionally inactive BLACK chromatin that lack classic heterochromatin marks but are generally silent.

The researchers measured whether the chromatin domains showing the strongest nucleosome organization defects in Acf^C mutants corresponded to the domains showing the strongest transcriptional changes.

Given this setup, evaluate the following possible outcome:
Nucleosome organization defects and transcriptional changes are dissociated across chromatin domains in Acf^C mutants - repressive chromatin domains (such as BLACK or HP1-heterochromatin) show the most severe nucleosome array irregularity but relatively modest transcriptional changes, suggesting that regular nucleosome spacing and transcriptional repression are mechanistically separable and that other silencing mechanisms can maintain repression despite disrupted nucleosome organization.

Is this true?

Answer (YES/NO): NO